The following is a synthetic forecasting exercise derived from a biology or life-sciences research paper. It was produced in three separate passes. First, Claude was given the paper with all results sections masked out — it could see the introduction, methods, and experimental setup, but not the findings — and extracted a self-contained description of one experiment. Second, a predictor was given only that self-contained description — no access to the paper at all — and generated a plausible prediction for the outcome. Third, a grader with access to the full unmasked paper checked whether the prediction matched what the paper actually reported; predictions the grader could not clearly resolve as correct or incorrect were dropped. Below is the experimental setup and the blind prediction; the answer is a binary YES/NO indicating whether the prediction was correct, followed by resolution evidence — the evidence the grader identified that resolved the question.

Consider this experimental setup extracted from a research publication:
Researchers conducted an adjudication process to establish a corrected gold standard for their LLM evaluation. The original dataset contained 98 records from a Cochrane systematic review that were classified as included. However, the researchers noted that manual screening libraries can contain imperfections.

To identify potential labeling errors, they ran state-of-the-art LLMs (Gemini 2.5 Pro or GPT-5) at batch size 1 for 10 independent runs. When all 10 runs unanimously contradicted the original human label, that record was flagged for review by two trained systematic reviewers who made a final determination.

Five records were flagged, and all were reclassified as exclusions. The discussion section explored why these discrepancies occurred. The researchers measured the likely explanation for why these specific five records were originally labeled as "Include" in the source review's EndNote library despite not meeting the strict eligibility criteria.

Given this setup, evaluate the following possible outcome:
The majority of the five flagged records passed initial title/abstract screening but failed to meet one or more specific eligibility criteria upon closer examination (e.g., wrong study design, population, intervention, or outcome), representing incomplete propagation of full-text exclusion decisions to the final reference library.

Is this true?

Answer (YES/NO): NO